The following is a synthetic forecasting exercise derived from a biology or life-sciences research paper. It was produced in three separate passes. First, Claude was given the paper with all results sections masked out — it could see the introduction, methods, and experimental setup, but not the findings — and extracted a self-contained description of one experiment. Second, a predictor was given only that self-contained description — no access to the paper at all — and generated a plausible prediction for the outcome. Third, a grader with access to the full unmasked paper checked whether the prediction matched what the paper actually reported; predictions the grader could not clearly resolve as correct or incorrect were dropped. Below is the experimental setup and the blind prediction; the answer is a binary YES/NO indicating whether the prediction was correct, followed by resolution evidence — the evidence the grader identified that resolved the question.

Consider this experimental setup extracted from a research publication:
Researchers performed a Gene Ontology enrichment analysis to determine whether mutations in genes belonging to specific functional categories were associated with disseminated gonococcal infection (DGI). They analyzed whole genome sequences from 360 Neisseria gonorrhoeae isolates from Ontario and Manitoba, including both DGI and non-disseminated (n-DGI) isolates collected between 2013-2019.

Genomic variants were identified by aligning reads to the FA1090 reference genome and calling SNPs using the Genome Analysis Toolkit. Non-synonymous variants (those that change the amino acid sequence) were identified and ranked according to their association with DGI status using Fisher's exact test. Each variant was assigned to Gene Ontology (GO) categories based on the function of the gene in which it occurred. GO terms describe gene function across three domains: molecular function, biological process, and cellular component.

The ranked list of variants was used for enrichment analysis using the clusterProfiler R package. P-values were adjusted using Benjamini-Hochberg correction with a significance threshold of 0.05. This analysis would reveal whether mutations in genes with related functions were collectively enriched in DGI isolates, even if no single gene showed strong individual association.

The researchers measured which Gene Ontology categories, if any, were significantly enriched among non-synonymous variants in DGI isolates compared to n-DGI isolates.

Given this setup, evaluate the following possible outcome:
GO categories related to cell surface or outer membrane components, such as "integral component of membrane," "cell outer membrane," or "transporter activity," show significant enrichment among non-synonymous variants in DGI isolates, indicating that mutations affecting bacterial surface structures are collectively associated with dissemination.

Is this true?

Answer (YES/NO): YES